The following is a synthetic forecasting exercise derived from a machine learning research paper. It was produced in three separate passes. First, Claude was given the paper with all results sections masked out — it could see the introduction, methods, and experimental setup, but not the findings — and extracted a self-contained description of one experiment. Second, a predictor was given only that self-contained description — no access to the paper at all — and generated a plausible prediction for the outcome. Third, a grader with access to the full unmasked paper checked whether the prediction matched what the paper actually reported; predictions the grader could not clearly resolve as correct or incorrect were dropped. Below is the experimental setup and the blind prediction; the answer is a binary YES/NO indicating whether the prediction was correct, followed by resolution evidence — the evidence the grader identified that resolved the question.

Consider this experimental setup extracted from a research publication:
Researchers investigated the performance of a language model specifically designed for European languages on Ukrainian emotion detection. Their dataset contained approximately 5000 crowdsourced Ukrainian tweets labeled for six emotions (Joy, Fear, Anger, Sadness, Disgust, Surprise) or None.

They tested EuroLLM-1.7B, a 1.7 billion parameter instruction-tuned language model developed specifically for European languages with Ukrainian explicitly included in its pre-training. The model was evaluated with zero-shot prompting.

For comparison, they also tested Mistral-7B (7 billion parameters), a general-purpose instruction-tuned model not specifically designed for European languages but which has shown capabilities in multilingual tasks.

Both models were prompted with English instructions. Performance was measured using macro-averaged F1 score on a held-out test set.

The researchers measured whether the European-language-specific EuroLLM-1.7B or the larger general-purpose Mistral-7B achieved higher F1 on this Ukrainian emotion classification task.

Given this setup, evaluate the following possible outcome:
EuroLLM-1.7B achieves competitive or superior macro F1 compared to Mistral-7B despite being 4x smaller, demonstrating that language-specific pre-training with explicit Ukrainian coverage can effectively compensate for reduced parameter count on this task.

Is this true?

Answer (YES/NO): NO